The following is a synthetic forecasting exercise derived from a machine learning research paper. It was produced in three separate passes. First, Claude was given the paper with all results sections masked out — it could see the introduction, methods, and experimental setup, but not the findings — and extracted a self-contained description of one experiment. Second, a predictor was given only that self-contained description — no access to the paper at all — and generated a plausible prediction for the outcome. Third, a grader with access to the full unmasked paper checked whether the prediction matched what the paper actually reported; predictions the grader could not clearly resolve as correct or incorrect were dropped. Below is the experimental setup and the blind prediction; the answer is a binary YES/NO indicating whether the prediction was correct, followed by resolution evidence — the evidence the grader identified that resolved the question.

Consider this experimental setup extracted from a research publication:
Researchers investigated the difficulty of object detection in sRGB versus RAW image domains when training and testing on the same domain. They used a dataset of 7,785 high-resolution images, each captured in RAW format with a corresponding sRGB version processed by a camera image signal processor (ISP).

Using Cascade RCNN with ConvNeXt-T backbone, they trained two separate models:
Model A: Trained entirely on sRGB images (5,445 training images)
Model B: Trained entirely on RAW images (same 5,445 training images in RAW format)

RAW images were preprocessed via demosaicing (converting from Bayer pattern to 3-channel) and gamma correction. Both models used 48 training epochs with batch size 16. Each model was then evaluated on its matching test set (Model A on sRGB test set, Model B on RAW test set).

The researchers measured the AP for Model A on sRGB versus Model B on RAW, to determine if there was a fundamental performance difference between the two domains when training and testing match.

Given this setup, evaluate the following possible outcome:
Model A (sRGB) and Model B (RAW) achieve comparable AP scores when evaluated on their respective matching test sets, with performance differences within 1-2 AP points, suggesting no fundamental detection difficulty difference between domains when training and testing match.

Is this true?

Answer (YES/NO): YES